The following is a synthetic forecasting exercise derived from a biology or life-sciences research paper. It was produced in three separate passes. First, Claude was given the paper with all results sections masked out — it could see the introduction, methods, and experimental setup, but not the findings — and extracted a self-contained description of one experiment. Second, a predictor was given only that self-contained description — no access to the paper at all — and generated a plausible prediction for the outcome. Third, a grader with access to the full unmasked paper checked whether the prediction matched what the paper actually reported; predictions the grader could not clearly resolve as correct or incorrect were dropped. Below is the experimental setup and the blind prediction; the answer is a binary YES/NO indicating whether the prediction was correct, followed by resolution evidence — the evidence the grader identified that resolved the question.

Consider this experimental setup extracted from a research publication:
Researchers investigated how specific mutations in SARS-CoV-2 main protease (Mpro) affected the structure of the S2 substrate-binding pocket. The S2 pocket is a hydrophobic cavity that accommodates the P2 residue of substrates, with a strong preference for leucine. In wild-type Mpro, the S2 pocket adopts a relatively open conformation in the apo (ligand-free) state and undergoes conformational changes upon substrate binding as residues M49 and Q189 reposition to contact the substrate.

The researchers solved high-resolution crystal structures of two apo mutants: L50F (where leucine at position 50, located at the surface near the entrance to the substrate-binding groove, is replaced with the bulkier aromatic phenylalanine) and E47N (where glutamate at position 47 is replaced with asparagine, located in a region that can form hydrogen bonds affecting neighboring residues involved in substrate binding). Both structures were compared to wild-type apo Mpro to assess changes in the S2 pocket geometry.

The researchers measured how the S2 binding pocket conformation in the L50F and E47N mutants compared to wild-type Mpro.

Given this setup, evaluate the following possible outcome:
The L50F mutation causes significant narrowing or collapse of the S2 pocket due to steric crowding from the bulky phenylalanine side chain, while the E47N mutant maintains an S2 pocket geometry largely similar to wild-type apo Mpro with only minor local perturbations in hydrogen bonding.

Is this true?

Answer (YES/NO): NO